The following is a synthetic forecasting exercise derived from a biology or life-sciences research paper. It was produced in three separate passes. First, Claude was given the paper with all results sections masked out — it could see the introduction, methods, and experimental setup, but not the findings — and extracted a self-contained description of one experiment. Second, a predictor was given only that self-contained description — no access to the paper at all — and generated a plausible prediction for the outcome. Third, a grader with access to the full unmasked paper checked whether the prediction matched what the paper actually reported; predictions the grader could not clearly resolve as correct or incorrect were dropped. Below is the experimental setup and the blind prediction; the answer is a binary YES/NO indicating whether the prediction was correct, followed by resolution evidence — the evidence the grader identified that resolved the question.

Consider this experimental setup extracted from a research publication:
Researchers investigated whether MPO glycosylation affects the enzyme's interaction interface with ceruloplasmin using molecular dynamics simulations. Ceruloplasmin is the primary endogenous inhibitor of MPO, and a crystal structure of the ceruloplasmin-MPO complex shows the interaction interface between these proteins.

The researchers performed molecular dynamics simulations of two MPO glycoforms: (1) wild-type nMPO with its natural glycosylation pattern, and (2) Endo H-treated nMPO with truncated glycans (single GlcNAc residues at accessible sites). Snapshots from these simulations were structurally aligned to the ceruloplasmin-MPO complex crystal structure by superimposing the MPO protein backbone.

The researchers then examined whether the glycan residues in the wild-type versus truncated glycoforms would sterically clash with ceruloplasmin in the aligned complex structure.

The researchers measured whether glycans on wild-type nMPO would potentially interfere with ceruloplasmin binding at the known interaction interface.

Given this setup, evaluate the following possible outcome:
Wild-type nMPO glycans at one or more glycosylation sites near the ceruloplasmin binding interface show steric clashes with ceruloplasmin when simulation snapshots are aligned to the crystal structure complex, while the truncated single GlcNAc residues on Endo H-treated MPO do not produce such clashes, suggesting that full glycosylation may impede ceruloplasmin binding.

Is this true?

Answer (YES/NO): YES